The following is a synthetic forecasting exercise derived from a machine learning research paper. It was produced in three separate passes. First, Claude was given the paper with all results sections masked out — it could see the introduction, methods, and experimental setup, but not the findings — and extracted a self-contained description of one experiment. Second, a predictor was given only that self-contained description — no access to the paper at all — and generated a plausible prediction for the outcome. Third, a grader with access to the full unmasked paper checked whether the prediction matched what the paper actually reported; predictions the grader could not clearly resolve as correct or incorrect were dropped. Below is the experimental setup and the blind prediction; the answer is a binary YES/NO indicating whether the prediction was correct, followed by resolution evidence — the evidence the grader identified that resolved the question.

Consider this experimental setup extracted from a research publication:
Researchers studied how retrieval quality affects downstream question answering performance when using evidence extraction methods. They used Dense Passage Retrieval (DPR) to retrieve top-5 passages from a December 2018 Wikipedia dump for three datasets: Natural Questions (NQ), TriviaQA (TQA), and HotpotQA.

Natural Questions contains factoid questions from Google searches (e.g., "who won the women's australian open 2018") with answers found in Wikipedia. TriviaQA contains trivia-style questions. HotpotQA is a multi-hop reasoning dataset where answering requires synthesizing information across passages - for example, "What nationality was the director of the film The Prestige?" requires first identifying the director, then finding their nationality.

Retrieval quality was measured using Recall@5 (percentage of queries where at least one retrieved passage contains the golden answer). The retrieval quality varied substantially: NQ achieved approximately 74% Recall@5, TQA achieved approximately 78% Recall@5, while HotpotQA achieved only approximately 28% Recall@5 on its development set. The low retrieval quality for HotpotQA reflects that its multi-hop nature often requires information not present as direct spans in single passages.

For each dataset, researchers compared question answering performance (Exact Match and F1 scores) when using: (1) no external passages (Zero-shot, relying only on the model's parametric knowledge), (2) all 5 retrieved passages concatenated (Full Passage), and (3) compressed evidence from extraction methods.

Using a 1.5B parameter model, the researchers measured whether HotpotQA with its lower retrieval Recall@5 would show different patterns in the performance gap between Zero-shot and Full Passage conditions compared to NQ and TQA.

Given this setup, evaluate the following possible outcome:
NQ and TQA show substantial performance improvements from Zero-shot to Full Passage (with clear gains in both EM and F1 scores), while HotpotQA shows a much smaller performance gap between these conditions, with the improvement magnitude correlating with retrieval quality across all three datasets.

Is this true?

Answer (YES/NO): YES